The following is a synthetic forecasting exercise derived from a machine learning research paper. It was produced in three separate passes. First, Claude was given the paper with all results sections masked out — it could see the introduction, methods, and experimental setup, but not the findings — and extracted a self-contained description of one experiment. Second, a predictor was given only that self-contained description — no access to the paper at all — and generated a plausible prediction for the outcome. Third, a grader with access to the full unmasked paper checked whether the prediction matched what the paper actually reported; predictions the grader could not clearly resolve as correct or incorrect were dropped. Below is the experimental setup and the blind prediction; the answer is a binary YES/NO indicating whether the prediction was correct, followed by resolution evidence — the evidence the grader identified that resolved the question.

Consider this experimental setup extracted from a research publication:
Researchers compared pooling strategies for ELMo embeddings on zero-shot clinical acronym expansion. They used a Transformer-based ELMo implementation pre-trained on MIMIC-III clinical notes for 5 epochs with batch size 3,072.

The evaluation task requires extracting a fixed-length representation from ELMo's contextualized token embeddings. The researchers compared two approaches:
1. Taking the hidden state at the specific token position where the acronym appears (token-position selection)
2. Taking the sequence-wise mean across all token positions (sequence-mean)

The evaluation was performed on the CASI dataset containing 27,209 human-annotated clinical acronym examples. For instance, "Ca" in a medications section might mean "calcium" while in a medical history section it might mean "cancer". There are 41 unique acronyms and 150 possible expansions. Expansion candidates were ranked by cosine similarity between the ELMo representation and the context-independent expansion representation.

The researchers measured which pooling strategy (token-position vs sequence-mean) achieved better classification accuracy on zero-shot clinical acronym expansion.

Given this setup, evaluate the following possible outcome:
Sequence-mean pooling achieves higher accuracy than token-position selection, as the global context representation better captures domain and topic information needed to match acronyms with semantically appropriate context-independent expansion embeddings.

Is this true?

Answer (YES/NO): YES